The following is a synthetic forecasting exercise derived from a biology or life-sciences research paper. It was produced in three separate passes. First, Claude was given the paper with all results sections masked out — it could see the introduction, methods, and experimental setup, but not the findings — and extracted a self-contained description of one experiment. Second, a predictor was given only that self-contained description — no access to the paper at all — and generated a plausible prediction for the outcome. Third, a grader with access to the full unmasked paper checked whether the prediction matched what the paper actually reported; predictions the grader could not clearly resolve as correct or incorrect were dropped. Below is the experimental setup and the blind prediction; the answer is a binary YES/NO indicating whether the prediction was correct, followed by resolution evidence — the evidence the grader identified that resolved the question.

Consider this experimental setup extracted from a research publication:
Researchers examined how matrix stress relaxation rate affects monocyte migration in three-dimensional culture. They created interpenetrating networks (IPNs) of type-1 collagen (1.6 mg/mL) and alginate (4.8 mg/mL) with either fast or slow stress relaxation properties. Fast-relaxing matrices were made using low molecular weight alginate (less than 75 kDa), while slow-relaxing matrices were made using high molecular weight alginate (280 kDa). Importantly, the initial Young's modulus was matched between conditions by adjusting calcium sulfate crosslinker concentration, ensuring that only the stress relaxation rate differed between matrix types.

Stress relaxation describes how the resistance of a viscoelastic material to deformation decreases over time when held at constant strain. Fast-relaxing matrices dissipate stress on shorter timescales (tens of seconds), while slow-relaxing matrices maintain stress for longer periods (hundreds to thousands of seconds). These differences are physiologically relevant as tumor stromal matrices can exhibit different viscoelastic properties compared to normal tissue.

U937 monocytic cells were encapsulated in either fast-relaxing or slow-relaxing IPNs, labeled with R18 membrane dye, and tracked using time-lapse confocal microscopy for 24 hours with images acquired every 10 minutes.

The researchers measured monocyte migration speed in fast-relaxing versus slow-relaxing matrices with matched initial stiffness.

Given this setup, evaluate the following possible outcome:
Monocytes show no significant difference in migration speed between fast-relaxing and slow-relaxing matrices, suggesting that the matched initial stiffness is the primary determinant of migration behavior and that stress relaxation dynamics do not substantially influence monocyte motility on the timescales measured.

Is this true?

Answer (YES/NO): NO